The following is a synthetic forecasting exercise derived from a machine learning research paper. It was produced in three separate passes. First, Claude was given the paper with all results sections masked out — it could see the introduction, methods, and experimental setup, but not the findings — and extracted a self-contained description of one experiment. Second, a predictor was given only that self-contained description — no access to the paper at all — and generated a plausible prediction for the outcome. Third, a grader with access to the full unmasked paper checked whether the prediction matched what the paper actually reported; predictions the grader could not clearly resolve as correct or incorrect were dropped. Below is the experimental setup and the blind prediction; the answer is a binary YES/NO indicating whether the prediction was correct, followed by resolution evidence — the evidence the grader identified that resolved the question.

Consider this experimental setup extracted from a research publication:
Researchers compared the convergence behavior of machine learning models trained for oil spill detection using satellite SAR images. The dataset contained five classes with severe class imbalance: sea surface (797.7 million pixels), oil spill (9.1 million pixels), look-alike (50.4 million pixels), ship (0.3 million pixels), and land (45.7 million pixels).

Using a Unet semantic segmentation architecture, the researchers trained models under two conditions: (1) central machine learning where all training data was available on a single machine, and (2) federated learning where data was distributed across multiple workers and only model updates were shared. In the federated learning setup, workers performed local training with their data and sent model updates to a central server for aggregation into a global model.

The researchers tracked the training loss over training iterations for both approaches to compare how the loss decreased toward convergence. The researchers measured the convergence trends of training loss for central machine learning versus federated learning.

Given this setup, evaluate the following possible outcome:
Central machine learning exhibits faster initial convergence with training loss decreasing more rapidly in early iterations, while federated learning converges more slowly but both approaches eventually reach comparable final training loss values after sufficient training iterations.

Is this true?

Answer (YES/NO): NO